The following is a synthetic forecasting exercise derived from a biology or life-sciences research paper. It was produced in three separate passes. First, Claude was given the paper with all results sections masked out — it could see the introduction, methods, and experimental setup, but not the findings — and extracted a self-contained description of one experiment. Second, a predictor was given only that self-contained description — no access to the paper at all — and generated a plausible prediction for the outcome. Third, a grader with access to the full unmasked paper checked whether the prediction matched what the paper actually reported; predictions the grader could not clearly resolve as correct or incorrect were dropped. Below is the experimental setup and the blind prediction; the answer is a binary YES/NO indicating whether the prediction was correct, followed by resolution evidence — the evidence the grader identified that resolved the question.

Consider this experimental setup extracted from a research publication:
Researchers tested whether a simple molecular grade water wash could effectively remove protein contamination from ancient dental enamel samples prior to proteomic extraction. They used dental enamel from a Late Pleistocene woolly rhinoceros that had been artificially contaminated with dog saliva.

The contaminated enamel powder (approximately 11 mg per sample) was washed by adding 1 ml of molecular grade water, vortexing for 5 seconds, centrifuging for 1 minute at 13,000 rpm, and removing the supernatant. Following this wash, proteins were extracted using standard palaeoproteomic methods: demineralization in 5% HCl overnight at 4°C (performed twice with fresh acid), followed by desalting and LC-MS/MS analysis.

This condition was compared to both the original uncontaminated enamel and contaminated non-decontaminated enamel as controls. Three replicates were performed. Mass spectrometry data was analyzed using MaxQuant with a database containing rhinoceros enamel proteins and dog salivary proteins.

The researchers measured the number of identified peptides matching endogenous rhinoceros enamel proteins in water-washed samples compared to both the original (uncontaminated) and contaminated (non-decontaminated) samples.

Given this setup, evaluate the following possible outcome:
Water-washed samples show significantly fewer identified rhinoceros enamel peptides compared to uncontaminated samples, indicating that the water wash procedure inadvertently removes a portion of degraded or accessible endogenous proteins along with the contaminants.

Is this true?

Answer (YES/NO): NO